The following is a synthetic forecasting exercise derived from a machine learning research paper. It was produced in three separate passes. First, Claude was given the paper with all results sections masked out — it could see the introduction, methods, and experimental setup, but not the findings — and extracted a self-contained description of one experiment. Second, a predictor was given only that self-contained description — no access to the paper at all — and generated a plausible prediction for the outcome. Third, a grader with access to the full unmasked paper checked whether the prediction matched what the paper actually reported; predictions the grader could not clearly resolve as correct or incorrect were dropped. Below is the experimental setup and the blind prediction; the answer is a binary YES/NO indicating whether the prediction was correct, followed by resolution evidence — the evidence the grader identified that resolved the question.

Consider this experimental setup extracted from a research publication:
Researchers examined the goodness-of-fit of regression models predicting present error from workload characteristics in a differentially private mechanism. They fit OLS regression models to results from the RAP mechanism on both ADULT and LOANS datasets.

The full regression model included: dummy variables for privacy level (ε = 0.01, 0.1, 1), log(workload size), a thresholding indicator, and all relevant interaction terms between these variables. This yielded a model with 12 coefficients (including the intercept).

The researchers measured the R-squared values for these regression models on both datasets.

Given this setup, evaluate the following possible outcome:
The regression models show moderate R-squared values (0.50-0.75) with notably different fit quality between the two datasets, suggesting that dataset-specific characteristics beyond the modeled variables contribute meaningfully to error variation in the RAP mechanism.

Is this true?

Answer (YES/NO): NO